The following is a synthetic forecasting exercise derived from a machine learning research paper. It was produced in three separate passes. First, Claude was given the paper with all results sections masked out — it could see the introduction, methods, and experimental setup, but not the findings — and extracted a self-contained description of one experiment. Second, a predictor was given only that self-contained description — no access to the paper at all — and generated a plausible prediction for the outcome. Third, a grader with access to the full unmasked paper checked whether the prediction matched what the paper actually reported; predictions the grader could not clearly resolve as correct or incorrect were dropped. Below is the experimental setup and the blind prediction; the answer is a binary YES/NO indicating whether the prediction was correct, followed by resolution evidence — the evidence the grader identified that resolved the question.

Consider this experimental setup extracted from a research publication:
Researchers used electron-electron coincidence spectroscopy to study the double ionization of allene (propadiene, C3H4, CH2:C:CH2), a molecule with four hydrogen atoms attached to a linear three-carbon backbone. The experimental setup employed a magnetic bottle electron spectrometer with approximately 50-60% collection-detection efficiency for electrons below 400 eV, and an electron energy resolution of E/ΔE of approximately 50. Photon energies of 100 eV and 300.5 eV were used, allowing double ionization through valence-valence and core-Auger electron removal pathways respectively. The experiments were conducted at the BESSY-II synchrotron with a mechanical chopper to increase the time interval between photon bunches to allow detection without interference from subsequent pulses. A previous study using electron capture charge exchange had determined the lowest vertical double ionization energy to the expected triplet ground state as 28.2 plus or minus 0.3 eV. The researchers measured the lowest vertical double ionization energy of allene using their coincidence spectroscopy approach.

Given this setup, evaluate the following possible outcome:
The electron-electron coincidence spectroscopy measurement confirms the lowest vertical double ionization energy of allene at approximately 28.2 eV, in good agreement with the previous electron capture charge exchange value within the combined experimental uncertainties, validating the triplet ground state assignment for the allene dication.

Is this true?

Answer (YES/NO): NO